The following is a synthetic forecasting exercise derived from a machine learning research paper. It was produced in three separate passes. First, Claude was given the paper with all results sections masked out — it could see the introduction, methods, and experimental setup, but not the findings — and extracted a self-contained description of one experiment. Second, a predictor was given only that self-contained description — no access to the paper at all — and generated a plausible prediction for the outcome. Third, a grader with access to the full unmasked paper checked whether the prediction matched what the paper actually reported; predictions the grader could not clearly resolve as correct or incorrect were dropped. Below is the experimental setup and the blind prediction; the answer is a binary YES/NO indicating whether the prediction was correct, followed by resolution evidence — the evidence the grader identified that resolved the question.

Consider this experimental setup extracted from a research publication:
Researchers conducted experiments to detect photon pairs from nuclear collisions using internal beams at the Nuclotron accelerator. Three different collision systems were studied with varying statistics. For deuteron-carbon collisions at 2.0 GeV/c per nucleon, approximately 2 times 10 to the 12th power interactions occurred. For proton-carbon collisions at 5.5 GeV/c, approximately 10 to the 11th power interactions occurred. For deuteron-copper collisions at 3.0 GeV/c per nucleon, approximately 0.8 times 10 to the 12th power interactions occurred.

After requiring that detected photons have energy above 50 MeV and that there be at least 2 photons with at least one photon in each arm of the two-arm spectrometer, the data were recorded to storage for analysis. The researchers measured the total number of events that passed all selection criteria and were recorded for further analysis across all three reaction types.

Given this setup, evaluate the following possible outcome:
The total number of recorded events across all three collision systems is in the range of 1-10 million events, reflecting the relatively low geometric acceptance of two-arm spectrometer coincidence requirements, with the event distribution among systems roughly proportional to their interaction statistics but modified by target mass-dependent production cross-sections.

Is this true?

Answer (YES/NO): NO